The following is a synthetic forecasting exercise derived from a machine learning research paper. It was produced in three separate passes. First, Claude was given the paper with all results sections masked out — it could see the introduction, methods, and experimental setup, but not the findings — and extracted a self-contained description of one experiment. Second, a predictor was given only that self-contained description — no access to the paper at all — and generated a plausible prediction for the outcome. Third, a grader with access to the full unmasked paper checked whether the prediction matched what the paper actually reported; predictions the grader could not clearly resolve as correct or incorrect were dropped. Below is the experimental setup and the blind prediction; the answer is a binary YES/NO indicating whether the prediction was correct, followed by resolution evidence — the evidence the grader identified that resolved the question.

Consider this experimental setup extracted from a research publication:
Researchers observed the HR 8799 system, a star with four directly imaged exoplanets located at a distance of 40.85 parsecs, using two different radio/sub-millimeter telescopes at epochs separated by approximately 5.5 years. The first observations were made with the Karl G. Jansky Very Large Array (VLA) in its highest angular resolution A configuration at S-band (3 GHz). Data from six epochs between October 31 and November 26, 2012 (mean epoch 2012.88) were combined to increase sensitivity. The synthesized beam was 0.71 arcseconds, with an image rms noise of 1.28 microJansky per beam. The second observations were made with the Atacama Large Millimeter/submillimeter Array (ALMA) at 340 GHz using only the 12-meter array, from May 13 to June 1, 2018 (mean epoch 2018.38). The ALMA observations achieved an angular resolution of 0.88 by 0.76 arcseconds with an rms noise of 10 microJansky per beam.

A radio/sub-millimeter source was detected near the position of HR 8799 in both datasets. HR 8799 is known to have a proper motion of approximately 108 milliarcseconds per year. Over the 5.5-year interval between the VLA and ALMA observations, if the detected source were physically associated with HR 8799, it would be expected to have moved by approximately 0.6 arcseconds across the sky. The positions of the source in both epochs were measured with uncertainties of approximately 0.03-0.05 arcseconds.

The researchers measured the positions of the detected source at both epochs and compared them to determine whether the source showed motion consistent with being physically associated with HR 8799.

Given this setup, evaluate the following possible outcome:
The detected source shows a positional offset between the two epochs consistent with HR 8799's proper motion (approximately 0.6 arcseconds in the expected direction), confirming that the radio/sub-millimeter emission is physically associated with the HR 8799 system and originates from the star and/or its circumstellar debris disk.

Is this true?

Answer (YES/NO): NO